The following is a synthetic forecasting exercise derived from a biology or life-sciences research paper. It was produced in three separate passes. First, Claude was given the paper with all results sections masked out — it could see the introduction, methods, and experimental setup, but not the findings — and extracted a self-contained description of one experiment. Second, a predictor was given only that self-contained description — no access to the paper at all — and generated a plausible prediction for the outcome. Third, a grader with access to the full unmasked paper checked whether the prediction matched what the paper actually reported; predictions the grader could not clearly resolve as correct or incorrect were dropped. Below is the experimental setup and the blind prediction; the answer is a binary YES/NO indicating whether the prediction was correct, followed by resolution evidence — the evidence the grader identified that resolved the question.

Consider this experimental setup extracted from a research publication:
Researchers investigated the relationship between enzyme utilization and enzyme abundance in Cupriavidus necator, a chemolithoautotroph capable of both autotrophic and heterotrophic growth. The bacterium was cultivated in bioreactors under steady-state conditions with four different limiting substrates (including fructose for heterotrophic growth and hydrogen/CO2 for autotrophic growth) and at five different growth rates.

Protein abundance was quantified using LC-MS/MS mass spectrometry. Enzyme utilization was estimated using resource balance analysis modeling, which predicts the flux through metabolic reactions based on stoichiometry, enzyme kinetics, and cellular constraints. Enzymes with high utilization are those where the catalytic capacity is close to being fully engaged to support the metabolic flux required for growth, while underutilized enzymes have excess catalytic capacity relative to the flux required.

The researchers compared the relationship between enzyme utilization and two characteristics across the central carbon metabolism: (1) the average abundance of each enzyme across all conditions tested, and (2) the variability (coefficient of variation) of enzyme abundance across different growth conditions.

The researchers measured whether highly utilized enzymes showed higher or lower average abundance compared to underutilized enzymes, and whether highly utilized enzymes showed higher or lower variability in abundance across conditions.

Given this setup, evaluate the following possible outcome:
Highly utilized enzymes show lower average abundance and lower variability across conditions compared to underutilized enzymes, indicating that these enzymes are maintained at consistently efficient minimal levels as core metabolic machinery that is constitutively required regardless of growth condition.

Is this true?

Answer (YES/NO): NO